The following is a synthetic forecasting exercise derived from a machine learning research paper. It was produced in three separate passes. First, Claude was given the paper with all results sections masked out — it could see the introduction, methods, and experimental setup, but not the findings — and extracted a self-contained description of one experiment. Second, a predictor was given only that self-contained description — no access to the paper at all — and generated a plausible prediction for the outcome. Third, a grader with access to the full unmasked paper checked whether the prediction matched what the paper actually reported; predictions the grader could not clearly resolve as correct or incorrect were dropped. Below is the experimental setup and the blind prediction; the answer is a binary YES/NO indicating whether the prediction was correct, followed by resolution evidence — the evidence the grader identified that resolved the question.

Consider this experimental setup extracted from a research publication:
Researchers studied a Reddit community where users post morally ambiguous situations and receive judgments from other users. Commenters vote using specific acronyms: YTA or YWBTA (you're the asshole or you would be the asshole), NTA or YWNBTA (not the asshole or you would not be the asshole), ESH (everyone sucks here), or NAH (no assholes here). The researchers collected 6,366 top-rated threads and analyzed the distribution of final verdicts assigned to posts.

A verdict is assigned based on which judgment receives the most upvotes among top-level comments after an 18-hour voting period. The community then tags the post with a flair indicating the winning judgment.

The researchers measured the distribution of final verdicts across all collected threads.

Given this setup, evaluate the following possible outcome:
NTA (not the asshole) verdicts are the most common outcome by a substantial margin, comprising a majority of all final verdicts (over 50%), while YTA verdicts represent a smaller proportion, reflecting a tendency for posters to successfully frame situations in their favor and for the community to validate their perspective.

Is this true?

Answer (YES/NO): YES